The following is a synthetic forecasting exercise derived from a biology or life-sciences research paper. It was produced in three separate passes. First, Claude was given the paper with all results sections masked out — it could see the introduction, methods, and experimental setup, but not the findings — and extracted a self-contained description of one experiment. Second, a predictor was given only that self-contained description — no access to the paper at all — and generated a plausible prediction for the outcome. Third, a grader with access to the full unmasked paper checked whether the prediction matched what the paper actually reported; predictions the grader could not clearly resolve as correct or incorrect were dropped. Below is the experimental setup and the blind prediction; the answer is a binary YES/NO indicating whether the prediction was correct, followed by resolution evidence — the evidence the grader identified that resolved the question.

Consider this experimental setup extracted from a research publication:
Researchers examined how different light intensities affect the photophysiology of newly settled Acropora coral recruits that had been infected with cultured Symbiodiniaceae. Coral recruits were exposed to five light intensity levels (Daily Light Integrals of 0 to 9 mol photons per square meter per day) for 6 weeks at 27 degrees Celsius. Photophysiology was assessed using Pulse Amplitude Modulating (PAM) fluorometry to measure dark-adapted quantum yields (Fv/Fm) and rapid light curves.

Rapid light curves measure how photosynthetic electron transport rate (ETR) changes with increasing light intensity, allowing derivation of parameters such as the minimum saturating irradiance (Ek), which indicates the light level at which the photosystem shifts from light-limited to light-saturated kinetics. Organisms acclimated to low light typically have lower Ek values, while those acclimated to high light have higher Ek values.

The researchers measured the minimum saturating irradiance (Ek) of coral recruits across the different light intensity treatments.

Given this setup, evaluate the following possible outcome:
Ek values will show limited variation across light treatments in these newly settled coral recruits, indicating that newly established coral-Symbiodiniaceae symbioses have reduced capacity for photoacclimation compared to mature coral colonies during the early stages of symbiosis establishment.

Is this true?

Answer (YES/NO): NO